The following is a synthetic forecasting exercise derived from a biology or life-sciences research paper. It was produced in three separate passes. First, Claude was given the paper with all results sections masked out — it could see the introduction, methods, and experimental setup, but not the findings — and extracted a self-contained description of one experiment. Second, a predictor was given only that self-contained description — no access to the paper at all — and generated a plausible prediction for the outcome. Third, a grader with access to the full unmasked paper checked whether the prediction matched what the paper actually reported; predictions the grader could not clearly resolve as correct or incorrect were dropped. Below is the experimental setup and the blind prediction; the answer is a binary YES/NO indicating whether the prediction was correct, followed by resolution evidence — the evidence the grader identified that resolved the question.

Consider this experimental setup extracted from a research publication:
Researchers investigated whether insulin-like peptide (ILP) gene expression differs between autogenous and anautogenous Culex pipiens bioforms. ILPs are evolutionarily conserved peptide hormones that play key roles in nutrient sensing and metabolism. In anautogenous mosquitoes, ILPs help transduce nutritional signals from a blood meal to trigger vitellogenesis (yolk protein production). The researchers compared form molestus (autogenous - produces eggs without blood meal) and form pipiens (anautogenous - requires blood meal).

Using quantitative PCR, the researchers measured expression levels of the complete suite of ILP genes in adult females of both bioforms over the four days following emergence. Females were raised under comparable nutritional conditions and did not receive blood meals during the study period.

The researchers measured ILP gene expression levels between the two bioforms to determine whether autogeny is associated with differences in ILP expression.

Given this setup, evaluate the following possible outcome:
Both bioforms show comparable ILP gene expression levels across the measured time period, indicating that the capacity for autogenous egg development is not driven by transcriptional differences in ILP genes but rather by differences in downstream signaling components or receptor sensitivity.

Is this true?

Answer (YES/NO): NO